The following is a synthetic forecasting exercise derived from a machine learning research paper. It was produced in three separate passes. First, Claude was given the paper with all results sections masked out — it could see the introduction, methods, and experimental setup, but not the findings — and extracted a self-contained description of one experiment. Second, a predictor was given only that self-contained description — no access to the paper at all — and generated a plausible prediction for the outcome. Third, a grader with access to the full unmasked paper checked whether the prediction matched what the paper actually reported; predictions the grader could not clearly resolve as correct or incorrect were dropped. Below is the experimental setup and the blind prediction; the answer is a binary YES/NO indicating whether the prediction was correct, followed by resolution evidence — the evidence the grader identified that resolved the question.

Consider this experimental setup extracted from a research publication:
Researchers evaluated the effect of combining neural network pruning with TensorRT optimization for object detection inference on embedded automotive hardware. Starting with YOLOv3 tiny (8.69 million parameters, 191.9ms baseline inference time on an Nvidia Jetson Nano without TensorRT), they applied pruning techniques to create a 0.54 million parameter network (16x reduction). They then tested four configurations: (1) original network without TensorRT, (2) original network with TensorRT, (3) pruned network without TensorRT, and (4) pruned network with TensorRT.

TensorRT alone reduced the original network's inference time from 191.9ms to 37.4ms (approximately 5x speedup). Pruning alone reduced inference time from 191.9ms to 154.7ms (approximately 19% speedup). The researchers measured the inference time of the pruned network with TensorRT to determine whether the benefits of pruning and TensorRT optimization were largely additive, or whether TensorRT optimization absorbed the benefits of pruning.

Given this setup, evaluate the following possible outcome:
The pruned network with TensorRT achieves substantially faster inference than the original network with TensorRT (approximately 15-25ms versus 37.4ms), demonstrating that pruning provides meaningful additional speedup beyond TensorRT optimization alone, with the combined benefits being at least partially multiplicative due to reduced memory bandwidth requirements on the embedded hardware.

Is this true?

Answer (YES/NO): NO